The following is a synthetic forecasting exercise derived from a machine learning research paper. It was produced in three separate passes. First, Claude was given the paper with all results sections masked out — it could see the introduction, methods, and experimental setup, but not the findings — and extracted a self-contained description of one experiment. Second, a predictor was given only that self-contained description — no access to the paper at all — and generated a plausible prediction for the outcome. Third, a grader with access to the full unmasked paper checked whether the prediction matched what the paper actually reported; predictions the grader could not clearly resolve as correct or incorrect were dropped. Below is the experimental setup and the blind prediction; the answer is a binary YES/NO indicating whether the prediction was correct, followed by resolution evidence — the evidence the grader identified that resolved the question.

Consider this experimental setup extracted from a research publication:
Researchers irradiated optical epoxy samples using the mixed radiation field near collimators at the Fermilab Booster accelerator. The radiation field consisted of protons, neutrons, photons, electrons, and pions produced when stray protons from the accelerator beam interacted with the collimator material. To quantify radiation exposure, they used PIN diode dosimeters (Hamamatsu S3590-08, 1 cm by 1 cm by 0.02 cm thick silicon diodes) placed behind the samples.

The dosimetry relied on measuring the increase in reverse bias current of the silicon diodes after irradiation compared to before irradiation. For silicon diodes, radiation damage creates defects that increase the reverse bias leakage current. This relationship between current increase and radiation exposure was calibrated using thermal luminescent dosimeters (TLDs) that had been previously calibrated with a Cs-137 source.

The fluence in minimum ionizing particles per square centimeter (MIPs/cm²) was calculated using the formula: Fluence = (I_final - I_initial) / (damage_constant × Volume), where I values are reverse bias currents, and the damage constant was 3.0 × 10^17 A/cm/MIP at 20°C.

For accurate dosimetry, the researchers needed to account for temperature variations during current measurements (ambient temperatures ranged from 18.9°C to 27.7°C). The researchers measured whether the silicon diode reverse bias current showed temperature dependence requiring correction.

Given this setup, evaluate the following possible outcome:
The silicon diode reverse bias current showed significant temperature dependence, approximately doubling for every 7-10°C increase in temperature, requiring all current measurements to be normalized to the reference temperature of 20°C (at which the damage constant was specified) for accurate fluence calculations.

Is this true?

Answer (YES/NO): NO